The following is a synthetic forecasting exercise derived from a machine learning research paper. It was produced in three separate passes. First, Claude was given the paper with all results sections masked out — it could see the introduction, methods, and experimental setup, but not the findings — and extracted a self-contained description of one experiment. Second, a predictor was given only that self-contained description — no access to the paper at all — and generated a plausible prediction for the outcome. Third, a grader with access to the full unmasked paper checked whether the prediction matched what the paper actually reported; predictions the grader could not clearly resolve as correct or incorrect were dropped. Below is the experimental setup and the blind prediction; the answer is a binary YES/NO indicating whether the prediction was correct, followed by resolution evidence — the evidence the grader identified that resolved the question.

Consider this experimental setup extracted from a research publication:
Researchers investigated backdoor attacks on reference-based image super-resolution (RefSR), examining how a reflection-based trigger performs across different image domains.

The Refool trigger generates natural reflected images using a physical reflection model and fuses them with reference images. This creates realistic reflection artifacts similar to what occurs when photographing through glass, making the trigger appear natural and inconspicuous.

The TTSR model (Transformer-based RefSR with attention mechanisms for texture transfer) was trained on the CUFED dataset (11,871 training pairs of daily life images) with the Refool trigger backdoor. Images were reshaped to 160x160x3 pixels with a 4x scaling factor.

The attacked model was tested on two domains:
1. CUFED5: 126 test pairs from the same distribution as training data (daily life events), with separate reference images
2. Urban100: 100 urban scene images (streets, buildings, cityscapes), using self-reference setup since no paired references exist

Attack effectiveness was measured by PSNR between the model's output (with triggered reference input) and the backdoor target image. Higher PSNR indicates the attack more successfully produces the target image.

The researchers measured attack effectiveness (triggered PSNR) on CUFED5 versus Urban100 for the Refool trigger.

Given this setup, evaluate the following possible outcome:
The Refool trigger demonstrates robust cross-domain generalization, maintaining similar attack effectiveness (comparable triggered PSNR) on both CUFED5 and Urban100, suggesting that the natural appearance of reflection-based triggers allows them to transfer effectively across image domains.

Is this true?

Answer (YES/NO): NO